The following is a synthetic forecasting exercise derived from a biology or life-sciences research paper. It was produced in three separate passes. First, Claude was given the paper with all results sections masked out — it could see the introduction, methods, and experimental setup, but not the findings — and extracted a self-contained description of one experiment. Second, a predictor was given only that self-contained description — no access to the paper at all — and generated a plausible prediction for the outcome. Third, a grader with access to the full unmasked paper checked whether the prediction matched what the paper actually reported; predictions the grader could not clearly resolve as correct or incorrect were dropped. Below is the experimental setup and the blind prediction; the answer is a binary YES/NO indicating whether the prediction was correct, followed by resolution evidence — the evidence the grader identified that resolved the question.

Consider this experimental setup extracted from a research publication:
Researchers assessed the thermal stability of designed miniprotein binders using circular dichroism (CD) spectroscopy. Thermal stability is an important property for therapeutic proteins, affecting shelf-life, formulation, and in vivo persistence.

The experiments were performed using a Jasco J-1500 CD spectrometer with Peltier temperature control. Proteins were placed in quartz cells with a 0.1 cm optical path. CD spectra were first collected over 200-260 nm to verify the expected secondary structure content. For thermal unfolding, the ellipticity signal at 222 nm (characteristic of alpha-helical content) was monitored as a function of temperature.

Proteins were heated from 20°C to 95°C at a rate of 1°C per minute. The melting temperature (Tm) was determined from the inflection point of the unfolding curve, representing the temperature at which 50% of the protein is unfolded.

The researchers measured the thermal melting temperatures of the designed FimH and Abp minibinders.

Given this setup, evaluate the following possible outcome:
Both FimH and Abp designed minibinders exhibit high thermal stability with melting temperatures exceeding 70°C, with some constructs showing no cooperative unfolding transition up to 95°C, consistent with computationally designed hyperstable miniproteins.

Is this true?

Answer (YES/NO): NO